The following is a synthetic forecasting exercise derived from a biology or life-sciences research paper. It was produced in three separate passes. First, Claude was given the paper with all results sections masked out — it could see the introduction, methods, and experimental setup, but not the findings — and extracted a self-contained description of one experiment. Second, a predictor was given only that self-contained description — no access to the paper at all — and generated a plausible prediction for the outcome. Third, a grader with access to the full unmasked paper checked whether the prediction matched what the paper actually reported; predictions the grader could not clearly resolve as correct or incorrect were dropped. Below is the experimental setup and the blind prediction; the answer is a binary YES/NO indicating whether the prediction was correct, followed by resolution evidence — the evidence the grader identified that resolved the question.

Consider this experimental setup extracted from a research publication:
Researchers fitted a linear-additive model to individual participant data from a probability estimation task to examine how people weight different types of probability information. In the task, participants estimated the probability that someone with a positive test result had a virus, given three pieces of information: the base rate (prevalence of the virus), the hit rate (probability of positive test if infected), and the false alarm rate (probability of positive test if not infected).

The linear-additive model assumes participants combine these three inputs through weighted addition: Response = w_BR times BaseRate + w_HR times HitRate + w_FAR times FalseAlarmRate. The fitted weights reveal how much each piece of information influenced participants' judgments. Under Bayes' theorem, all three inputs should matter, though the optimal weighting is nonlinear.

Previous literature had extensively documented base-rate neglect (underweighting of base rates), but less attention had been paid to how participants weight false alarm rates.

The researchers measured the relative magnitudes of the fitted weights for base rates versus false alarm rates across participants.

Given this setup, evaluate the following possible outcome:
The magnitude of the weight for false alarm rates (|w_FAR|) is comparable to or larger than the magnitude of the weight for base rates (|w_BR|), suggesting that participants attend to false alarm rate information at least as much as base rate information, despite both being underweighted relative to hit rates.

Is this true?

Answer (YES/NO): NO